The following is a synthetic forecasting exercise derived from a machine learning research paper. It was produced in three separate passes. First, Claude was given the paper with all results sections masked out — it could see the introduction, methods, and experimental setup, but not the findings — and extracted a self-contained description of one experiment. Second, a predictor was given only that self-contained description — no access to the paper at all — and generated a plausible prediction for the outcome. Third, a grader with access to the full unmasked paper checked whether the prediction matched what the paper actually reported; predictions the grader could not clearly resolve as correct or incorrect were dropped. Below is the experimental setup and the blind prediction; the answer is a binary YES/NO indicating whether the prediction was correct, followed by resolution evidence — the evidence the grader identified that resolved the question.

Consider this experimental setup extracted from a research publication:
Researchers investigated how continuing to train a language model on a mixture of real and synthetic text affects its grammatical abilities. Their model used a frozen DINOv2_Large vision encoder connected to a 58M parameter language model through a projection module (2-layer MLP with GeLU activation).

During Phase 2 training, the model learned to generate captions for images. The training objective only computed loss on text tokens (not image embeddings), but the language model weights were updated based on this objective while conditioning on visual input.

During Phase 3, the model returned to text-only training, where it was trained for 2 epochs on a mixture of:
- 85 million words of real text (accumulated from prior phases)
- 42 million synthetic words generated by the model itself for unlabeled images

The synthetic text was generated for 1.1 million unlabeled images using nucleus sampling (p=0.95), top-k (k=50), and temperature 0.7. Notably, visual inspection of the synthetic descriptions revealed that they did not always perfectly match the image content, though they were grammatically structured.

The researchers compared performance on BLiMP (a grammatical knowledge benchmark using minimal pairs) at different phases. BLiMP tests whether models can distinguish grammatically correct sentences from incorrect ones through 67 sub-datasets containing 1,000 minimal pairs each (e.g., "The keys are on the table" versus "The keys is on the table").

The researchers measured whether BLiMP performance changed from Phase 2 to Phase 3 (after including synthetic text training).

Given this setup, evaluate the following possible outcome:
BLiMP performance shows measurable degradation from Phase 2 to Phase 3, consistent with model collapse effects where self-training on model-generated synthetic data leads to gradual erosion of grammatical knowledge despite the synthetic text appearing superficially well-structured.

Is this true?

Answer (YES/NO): NO